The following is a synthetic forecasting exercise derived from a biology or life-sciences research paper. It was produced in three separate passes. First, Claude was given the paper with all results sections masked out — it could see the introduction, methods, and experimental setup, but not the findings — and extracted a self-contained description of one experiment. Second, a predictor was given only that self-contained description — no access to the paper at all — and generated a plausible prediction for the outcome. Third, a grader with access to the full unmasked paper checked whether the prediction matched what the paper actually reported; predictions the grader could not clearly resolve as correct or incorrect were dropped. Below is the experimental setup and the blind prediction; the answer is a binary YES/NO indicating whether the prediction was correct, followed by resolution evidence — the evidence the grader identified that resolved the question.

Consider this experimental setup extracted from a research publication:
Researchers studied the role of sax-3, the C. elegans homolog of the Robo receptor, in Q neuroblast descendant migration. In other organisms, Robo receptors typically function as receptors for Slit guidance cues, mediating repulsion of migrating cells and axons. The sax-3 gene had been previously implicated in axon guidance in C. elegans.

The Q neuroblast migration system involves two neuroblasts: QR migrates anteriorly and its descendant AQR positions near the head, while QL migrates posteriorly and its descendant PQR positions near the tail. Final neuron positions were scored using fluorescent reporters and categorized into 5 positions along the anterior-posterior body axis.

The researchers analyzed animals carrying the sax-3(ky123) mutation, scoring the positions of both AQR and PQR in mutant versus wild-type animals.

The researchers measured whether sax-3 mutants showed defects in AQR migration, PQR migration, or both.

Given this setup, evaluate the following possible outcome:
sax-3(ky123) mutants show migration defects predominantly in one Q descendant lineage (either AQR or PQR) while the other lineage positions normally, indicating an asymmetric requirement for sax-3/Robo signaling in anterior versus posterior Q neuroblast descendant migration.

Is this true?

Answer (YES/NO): NO